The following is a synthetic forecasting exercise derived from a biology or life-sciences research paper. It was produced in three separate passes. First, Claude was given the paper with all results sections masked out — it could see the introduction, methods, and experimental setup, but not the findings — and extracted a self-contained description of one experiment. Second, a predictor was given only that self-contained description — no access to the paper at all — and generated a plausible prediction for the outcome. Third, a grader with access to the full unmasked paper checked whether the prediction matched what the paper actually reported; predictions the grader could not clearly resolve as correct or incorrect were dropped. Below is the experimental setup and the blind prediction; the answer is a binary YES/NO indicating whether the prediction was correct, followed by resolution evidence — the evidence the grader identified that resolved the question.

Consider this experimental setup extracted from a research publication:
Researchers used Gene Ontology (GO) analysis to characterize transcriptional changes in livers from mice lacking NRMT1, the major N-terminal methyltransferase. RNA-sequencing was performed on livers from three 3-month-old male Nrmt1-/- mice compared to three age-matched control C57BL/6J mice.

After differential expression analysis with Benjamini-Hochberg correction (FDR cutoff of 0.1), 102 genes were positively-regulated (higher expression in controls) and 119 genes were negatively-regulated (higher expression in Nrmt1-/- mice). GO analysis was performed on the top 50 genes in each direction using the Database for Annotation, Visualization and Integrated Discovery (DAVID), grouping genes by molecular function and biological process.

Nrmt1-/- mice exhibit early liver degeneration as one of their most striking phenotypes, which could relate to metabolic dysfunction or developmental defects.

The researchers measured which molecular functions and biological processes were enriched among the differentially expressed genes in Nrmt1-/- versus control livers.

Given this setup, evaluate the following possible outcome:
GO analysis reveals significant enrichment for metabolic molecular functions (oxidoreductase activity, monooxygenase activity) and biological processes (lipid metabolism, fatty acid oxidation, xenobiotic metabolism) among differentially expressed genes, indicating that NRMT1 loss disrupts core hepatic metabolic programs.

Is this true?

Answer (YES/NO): NO